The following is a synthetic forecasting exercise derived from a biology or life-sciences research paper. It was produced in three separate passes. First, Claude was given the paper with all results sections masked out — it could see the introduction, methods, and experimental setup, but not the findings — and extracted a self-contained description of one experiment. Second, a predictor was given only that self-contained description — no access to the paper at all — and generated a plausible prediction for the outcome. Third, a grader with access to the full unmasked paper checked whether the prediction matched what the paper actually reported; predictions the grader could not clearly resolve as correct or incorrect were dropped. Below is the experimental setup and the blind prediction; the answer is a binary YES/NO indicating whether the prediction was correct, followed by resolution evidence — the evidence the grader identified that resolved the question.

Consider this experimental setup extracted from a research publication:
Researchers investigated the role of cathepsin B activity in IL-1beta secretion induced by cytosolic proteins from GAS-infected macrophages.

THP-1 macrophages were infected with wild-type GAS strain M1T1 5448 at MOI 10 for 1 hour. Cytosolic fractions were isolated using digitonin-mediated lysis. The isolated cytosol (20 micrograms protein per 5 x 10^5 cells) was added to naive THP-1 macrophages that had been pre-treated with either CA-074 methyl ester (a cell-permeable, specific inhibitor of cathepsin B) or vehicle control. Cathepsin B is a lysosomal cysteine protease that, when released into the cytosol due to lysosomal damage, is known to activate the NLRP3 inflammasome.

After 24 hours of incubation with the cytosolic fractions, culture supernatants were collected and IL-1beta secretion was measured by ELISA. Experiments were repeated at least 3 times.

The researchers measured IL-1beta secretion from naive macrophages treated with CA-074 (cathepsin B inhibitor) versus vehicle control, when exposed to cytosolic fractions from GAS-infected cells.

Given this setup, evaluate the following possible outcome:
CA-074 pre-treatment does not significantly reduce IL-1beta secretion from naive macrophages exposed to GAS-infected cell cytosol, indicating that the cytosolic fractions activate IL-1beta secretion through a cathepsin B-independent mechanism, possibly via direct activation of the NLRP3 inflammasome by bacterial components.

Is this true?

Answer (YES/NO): YES